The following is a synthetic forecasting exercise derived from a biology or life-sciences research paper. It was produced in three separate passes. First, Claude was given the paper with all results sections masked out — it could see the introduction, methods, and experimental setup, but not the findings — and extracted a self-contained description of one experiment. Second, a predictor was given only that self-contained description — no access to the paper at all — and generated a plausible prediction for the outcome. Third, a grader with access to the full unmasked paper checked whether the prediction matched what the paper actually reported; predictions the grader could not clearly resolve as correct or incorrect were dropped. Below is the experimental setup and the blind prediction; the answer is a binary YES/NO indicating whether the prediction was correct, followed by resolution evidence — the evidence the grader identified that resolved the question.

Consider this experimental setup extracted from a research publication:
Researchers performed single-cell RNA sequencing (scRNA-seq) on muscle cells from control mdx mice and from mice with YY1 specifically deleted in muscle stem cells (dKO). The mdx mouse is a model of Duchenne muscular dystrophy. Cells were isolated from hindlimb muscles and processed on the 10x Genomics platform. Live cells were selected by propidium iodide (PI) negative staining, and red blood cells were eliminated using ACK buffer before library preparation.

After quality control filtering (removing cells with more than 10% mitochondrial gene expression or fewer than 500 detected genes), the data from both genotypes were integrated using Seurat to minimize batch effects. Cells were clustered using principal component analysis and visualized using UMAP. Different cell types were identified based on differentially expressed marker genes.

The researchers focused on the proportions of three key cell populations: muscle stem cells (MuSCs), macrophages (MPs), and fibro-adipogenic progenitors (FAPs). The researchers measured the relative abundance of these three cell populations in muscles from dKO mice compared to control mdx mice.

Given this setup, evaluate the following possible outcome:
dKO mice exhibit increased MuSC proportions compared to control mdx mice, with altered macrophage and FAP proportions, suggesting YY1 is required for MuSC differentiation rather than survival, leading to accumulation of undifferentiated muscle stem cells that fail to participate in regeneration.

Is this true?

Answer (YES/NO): NO